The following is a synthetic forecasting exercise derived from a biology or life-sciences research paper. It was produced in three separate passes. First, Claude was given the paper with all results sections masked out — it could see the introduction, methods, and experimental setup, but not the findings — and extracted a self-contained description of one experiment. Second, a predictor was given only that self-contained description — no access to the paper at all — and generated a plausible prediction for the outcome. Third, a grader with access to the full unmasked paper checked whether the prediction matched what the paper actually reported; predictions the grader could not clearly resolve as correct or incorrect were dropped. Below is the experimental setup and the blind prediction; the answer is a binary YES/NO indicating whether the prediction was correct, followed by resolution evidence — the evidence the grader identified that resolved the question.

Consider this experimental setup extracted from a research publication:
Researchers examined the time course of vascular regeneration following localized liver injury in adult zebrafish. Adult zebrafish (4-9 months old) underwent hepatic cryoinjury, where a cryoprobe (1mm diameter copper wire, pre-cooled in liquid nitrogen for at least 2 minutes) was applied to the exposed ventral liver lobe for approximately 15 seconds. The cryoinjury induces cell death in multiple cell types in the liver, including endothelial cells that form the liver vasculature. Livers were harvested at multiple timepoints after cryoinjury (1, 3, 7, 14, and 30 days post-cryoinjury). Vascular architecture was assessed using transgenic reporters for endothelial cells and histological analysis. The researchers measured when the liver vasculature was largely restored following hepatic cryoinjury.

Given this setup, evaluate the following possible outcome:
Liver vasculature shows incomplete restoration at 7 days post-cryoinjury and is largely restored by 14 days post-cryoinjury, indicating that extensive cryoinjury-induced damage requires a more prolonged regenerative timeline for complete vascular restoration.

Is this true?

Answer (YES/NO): NO